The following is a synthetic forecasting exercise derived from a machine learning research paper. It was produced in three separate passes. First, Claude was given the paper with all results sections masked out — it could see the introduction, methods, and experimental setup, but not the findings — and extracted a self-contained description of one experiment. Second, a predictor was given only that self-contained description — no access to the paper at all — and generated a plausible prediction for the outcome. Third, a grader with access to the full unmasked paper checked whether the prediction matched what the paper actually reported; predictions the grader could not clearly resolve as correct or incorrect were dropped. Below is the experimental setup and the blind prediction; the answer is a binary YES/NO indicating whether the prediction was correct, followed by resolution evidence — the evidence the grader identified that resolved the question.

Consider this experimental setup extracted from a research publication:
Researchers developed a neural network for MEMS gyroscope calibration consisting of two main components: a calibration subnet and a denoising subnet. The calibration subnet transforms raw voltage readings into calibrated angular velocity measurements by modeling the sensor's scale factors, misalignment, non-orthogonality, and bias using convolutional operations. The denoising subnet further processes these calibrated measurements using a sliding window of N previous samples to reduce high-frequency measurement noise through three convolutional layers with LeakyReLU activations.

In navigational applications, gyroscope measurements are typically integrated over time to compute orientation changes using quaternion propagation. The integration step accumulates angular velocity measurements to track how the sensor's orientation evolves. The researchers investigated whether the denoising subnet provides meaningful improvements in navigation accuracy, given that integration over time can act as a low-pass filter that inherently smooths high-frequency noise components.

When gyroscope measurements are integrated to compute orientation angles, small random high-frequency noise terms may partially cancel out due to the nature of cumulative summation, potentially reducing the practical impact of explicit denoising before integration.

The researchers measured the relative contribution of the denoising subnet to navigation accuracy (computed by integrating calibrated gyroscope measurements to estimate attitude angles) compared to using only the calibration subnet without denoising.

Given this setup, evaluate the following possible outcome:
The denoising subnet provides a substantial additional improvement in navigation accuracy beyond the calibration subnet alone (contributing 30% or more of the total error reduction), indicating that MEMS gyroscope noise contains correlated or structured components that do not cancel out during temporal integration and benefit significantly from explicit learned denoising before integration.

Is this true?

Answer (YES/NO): NO